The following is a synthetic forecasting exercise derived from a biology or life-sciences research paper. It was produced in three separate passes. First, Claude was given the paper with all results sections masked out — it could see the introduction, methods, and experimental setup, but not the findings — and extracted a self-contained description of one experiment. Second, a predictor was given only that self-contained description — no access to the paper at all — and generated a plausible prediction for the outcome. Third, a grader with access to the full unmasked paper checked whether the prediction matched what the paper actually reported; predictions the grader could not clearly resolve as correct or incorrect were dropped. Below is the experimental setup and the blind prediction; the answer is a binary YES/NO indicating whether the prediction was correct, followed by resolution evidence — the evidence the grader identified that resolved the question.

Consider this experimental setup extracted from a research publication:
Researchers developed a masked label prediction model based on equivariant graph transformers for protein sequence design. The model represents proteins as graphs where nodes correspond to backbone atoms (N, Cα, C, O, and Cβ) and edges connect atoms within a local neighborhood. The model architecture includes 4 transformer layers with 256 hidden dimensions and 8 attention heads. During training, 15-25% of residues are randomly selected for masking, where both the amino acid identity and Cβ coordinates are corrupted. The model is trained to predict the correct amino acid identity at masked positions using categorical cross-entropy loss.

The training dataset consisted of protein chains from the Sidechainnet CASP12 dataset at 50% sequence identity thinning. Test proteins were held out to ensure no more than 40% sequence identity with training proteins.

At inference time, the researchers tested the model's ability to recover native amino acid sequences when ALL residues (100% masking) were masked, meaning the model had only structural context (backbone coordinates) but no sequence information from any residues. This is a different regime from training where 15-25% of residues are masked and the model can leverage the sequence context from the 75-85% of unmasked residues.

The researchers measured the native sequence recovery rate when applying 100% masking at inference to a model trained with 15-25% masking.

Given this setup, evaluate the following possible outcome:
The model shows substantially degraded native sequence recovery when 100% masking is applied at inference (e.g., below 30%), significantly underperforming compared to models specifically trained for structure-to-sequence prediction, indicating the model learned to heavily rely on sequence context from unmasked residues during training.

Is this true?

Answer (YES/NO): NO